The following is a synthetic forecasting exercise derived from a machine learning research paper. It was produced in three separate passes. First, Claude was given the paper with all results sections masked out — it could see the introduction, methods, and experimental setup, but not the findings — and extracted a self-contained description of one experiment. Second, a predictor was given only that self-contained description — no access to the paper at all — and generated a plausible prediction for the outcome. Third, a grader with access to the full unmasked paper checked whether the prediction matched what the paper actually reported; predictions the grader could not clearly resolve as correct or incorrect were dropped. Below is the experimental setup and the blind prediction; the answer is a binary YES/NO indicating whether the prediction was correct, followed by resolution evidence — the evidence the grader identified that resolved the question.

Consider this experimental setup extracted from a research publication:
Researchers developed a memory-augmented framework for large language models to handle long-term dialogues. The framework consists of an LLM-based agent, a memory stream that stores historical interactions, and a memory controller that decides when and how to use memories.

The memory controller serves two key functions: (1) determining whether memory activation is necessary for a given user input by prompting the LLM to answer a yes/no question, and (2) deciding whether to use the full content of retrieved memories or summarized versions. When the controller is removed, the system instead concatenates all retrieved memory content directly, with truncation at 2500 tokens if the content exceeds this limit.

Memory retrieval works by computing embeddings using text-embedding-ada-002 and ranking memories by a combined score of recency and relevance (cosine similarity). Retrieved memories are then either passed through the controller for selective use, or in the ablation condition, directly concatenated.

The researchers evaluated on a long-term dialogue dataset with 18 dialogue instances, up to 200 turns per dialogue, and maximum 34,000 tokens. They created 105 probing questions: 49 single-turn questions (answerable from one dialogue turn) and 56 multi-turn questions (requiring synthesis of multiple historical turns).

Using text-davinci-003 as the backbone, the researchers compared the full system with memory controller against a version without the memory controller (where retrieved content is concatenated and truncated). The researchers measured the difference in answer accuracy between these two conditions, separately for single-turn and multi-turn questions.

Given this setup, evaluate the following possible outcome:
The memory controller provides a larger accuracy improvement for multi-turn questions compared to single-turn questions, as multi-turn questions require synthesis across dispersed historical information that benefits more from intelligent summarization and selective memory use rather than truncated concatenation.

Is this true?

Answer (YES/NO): YES